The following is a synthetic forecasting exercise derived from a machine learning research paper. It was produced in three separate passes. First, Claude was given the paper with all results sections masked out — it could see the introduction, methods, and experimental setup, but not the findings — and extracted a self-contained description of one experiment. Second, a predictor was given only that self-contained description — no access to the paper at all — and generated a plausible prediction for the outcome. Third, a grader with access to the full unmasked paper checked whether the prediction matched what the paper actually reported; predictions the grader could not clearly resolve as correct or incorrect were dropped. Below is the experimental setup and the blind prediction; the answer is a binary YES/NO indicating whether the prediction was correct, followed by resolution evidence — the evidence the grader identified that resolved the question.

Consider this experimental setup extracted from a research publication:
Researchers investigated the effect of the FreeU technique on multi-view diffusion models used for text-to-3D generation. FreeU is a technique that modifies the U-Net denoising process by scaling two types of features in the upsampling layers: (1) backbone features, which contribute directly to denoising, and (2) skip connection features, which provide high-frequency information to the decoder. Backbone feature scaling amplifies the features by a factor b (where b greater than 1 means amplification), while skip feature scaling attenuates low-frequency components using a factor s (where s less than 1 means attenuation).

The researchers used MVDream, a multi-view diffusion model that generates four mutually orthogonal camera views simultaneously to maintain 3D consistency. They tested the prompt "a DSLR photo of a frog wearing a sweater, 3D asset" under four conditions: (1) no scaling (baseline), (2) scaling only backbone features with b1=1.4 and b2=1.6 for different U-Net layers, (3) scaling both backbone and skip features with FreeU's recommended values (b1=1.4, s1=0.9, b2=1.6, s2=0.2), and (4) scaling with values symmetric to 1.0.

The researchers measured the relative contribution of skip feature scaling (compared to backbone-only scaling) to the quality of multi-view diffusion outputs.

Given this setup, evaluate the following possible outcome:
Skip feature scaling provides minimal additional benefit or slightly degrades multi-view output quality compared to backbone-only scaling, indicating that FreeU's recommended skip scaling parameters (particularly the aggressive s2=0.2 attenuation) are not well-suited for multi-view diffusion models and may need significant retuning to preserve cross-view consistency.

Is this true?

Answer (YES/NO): YES